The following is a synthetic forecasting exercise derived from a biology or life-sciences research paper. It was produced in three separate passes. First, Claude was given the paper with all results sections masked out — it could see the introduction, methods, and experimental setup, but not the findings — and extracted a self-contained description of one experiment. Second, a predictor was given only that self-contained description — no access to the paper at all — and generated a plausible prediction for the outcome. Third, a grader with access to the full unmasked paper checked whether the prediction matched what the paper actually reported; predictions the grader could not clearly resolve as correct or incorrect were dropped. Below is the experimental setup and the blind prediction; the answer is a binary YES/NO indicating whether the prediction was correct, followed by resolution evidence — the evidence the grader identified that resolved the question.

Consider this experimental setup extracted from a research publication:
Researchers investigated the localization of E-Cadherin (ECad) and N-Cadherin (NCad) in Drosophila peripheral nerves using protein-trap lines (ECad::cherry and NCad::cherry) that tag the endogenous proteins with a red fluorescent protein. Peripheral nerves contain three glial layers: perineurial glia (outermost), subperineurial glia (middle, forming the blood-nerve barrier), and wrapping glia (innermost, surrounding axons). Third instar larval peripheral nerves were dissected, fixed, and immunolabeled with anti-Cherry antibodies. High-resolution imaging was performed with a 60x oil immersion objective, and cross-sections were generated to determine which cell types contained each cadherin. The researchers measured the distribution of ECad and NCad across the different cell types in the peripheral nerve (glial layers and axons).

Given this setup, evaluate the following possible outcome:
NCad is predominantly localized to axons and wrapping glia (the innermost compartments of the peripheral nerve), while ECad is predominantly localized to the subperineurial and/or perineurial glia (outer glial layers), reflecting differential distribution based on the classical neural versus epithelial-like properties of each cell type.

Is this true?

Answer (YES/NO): NO